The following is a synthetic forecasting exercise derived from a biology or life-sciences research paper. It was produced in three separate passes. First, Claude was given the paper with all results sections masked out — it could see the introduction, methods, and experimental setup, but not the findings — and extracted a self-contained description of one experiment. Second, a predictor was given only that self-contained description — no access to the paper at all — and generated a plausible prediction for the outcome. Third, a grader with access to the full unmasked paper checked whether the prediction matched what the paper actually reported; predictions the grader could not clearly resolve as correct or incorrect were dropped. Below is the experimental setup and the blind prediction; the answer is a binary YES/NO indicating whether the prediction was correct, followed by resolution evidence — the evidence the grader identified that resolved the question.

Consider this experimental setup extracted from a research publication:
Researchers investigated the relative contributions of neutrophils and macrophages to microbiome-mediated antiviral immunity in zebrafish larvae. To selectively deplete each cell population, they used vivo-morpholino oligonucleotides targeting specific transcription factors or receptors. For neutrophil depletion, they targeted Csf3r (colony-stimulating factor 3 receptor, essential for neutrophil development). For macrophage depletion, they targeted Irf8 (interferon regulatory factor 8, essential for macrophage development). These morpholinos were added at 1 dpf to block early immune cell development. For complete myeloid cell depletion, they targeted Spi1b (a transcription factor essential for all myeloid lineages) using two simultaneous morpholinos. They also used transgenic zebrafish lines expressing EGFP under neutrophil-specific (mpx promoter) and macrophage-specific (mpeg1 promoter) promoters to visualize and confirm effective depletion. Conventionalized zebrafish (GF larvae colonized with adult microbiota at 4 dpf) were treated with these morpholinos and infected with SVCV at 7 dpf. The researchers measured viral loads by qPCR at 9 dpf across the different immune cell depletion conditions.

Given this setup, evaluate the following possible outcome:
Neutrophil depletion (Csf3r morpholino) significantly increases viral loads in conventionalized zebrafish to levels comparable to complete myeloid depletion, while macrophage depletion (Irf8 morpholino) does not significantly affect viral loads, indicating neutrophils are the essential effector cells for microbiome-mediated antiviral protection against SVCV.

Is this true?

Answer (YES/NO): YES